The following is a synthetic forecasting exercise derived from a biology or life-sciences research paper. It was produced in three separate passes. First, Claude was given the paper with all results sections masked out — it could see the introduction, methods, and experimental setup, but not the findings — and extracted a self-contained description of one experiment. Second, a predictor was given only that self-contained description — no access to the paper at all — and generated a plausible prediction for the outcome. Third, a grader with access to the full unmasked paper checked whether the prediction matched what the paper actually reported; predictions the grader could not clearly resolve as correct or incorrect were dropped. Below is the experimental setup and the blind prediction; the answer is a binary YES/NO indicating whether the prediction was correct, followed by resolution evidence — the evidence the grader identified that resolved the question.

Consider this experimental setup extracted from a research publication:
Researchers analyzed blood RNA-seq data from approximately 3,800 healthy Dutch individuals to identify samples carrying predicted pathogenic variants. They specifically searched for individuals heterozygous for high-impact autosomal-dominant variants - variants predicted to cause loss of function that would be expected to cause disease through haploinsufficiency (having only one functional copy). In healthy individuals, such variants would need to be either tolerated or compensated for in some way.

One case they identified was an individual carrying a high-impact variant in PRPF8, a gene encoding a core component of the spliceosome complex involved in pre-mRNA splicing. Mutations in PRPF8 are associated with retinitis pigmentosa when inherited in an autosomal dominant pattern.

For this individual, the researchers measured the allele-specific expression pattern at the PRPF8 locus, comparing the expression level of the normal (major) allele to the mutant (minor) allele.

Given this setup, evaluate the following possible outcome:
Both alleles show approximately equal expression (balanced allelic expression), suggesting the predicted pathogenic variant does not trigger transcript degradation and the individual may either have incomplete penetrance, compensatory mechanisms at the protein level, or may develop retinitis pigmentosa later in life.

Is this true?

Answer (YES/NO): NO